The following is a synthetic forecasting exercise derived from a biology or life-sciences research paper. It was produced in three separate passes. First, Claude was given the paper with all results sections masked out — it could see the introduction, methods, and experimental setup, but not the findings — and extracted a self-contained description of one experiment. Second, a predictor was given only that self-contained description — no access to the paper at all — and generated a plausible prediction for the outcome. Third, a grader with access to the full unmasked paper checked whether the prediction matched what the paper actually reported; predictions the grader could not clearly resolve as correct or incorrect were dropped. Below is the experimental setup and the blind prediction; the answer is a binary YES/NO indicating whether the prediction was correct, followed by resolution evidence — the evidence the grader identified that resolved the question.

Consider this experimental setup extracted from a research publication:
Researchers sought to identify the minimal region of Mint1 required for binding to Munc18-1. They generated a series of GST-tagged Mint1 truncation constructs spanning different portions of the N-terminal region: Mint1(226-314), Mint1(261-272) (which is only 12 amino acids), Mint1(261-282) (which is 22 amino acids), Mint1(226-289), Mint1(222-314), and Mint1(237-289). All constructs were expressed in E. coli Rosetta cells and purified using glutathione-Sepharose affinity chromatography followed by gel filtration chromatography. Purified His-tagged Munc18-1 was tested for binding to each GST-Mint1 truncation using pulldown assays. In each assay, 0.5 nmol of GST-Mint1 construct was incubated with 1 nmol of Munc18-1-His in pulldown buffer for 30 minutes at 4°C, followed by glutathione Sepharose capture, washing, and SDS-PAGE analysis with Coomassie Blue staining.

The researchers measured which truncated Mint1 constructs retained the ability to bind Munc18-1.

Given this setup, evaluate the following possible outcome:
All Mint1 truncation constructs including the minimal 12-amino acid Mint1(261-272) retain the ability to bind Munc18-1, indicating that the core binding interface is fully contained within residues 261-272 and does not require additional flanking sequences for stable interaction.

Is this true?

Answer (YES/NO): NO